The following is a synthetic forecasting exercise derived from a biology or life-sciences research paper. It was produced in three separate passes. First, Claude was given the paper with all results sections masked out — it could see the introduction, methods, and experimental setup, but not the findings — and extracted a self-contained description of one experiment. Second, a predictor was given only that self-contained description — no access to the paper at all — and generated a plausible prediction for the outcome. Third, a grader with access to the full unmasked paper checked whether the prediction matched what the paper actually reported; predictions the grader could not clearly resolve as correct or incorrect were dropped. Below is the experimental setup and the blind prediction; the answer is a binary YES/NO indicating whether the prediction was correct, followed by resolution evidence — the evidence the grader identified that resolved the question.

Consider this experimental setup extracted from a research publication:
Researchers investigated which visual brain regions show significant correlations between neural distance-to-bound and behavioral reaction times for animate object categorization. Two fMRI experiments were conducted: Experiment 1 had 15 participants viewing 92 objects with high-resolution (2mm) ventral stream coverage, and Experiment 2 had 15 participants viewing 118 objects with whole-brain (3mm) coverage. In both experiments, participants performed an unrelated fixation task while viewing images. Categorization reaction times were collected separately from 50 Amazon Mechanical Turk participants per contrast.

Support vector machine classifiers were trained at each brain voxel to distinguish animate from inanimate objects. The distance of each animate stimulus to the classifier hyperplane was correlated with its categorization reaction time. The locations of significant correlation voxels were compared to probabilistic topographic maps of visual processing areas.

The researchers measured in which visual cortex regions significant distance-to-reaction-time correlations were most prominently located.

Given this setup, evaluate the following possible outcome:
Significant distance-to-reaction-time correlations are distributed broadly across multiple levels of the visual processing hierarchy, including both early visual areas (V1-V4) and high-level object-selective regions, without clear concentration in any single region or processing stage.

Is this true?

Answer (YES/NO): NO